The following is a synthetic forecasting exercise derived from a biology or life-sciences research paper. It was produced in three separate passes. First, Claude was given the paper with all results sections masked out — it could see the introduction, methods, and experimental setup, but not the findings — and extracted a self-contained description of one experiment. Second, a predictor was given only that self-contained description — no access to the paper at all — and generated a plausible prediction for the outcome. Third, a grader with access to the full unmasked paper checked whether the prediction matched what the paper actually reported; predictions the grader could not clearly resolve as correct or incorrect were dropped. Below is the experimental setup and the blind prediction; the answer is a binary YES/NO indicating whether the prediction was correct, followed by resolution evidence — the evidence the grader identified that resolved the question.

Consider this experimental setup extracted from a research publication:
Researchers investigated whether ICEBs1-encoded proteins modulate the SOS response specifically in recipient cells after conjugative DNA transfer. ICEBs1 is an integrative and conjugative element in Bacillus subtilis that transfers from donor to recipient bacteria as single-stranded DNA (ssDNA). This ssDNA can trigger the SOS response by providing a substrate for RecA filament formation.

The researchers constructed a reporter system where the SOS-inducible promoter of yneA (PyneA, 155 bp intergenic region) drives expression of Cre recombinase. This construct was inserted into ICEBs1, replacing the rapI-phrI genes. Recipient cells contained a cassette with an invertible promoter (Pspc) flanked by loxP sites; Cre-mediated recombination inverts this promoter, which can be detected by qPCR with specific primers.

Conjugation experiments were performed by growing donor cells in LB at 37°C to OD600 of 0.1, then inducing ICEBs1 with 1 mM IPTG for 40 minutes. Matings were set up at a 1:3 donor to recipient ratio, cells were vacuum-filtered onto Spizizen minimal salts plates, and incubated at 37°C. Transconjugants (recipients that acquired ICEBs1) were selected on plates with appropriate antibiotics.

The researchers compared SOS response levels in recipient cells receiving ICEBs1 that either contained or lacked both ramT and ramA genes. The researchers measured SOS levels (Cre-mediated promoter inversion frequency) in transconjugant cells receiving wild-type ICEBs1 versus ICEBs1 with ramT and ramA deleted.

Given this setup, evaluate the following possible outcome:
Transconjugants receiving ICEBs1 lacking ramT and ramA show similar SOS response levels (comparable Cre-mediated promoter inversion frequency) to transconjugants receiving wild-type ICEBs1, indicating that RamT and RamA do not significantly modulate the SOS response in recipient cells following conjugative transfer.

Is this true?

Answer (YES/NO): NO